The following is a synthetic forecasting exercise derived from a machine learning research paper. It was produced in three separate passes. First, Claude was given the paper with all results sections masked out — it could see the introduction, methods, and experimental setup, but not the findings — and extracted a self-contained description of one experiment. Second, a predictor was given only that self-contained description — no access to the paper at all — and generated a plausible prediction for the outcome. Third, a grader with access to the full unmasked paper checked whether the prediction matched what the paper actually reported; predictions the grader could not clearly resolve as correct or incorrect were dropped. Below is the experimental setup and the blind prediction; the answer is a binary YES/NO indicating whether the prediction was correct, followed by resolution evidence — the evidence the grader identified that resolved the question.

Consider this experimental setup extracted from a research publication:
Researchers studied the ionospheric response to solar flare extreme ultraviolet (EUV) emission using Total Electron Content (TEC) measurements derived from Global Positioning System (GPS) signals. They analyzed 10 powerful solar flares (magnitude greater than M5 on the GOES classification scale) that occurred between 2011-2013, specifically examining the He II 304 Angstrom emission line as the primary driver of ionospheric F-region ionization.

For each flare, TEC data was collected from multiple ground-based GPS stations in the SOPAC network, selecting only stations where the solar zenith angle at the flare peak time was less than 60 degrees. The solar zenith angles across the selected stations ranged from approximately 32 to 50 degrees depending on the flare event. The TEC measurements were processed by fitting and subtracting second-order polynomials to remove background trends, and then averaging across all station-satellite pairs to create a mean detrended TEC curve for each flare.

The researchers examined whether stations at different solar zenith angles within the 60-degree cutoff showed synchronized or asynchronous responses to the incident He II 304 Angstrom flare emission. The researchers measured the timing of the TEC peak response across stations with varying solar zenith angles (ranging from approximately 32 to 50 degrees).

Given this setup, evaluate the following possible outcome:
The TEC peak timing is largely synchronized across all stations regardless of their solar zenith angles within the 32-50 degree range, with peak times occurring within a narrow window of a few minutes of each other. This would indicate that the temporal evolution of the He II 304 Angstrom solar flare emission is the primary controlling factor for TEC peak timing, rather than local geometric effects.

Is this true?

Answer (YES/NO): YES